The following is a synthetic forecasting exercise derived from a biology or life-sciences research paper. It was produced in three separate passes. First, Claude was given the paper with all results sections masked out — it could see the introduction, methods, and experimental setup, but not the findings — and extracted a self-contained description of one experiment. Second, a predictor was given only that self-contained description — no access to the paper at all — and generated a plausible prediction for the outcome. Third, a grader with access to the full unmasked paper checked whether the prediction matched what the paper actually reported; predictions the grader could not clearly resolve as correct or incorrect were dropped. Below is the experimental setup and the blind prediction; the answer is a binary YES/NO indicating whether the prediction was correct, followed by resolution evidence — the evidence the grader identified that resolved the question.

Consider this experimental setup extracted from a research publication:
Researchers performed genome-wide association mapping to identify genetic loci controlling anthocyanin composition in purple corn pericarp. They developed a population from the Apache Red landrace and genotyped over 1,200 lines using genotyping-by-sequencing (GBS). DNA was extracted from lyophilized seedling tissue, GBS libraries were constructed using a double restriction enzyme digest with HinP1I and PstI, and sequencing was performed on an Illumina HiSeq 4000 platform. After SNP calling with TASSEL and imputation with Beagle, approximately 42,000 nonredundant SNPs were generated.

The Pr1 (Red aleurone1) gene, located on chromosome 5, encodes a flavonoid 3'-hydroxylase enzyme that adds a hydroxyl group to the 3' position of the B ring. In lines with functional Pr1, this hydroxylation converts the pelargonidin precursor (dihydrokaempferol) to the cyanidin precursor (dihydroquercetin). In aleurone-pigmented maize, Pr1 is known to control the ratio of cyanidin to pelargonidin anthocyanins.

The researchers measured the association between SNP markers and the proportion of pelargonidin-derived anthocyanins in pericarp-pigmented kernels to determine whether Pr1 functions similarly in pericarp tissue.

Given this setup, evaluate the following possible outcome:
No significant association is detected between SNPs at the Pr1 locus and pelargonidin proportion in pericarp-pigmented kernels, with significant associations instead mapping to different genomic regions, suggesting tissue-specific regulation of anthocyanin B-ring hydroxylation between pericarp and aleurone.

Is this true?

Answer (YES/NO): NO